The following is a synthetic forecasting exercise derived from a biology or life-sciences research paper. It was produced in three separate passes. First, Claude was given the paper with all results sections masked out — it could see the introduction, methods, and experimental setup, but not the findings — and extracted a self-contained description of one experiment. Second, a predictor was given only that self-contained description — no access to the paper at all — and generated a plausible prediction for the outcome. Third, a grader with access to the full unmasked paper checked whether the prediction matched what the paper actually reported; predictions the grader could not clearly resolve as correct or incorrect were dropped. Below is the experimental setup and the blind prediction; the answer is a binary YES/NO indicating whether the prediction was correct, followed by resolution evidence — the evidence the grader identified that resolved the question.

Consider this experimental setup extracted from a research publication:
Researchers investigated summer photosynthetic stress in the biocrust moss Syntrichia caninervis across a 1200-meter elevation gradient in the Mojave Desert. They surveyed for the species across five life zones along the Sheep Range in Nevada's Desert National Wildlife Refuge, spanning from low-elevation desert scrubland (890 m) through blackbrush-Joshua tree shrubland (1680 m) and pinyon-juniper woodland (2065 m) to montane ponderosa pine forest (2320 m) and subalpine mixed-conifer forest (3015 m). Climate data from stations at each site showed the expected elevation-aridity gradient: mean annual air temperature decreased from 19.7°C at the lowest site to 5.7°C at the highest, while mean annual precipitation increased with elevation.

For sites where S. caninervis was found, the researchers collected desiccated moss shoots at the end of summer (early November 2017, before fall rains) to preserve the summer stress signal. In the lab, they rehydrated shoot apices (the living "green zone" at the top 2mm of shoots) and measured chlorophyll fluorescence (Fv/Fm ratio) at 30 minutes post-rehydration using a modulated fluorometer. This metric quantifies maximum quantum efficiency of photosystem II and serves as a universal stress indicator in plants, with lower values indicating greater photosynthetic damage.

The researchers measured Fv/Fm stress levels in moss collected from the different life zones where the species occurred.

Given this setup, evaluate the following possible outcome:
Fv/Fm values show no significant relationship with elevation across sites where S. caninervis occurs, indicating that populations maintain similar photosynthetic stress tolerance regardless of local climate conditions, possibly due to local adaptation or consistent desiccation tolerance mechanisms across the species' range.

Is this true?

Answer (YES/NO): YES